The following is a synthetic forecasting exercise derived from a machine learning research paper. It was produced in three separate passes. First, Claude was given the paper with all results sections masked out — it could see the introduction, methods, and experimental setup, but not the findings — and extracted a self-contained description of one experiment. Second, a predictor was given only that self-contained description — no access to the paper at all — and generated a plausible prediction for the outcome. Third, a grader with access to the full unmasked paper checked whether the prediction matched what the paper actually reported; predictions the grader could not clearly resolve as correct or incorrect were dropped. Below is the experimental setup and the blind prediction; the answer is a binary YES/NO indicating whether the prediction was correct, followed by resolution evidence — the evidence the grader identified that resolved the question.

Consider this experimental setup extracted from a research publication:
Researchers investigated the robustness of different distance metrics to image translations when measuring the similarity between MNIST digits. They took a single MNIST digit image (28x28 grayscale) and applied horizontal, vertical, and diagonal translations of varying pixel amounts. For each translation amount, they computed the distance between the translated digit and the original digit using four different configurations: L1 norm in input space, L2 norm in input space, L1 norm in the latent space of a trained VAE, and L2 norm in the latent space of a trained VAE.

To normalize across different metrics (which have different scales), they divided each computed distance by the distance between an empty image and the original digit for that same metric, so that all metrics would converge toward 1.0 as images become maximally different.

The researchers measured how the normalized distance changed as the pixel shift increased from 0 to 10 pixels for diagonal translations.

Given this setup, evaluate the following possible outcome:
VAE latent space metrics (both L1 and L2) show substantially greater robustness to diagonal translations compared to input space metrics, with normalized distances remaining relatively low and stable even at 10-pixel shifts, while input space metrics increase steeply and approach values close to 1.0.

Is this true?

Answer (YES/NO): NO